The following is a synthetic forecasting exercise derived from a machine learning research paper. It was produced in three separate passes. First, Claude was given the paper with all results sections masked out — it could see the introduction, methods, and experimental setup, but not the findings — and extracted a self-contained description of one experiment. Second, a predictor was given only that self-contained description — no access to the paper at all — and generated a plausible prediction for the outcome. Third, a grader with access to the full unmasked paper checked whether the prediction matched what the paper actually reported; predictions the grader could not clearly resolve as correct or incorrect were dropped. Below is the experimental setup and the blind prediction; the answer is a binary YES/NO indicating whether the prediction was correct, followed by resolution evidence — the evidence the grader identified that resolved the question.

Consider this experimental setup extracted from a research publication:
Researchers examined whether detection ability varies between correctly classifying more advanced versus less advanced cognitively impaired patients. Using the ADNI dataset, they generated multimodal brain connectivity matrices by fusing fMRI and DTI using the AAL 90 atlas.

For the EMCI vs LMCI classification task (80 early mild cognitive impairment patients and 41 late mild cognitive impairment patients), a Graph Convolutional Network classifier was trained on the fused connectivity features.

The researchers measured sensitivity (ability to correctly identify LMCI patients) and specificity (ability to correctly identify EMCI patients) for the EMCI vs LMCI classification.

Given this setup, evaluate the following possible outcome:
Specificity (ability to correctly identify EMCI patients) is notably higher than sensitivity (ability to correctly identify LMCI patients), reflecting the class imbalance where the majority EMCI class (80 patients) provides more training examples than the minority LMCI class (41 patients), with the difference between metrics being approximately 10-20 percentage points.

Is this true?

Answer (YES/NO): NO